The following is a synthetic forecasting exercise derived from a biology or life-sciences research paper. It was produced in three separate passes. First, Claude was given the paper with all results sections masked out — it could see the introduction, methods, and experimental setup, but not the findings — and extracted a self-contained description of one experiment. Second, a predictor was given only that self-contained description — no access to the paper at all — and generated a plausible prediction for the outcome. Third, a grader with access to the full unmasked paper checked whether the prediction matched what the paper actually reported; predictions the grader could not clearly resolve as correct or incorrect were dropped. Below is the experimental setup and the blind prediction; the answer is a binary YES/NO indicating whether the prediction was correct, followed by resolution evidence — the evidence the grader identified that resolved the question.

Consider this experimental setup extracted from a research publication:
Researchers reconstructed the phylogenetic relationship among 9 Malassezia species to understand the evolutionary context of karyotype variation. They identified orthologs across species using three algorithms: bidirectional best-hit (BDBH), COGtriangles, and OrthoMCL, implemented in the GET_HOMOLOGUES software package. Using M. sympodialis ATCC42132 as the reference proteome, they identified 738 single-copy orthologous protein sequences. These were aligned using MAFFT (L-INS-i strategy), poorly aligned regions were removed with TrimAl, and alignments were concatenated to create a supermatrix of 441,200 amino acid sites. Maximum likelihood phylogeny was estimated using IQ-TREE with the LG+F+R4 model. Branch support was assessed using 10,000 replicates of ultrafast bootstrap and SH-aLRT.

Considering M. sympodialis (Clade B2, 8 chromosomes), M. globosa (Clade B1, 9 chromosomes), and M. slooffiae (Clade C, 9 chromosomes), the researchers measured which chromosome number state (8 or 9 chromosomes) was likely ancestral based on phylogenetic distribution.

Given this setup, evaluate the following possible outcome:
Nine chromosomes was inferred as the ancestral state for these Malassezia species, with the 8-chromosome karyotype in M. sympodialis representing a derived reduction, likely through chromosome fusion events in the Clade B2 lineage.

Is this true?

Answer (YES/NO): YES